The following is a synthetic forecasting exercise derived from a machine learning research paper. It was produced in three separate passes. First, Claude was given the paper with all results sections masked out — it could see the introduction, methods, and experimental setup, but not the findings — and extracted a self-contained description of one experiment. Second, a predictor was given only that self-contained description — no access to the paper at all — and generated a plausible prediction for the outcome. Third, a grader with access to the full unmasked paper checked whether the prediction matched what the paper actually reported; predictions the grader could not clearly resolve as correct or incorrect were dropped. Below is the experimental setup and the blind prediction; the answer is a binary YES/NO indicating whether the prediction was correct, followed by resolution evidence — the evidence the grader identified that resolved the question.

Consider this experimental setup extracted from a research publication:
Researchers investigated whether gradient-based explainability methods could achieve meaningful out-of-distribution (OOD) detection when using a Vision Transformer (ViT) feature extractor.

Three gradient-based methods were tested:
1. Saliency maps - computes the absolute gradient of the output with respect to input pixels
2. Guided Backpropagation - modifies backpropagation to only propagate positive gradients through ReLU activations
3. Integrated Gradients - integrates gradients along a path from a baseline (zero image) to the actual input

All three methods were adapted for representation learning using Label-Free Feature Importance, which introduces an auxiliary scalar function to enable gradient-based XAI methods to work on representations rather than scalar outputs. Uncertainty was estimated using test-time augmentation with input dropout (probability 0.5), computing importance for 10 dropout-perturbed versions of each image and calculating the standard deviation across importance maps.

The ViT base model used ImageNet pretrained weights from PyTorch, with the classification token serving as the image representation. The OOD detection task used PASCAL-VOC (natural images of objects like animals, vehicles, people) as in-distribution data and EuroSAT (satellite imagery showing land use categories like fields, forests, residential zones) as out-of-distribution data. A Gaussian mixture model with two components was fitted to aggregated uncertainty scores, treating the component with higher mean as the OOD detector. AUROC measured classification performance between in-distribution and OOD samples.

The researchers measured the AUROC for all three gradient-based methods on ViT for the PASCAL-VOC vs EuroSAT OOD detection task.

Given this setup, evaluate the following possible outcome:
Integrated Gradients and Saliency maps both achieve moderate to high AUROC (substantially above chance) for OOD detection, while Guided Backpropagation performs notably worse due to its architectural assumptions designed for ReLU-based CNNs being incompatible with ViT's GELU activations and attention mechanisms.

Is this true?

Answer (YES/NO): NO